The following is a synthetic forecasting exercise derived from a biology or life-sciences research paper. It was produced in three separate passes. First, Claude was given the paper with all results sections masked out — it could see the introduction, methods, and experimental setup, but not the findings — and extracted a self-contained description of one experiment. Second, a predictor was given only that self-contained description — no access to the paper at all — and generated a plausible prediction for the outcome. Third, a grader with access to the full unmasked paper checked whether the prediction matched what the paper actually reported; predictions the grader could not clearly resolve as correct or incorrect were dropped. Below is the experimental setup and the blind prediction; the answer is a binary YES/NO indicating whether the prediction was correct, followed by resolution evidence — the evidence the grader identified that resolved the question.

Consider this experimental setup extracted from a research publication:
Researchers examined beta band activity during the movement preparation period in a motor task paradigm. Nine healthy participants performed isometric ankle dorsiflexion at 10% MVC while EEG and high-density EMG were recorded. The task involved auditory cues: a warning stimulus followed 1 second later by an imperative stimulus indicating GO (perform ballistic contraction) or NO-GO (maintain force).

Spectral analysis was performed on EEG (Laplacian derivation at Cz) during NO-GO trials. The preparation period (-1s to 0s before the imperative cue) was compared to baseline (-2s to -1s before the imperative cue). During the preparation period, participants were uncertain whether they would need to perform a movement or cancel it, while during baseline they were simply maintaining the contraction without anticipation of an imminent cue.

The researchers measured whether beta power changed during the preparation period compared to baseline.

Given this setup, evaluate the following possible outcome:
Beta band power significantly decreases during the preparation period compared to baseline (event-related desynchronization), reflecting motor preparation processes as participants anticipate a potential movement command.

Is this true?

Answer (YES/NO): NO